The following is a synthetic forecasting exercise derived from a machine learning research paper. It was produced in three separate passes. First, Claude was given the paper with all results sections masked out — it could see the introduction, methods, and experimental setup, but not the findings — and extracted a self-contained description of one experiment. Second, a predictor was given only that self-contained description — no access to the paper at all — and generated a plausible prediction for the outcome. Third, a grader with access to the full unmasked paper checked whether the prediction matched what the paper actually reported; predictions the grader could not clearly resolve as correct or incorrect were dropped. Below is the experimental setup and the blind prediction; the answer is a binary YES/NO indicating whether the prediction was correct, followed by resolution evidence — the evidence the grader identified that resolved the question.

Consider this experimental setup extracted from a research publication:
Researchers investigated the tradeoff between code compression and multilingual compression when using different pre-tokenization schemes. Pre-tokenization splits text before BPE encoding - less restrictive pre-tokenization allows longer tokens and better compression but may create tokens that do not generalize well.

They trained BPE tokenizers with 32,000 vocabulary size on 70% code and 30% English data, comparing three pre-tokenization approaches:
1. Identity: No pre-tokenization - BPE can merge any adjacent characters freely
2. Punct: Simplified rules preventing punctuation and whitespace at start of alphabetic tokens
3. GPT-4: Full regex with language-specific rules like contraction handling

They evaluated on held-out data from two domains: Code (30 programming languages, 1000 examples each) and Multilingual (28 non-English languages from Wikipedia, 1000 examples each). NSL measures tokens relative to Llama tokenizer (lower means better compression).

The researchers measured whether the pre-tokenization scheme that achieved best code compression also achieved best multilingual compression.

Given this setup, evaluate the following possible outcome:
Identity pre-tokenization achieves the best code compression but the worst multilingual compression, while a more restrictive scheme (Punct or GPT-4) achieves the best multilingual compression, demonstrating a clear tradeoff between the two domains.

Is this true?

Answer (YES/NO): YES